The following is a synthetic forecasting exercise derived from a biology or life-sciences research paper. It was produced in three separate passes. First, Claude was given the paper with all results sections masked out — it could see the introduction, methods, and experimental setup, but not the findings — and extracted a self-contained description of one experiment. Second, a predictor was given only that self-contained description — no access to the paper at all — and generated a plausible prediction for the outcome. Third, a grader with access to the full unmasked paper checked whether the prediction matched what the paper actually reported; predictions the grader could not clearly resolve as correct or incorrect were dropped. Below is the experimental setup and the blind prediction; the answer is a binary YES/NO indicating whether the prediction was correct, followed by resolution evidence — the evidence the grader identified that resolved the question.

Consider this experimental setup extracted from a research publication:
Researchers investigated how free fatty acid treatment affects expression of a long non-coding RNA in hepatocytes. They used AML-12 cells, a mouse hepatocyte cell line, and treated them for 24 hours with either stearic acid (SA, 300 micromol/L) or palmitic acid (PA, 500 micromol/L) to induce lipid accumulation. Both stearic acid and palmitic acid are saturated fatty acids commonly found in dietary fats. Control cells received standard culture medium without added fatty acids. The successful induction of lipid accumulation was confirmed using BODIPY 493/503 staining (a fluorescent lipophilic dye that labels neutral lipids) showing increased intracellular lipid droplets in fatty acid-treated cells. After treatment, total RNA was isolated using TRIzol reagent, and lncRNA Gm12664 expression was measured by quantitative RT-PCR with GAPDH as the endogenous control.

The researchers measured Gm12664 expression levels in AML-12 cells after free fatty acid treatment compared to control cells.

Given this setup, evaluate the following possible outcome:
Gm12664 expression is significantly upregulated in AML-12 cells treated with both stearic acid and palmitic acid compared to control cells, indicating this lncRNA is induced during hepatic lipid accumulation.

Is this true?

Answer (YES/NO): YES